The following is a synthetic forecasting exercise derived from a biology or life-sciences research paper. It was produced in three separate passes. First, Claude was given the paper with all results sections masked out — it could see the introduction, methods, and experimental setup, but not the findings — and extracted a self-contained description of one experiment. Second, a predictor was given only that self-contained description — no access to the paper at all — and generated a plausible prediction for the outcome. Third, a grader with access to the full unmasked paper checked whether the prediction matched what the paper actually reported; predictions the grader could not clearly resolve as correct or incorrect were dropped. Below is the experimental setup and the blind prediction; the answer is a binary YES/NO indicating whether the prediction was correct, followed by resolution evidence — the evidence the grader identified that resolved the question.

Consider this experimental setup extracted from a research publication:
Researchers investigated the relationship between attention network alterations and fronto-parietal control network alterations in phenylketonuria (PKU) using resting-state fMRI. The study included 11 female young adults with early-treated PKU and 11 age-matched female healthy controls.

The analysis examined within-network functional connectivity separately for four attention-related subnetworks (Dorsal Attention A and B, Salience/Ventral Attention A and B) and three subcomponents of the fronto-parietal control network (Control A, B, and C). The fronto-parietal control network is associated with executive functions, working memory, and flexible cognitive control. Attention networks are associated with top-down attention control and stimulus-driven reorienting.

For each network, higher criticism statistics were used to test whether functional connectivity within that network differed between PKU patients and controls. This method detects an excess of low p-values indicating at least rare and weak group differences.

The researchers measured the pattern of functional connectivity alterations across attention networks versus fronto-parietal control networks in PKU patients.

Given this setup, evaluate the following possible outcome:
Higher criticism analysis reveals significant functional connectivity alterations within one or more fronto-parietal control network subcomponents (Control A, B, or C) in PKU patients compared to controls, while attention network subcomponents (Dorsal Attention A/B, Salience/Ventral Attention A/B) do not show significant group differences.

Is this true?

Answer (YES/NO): NO